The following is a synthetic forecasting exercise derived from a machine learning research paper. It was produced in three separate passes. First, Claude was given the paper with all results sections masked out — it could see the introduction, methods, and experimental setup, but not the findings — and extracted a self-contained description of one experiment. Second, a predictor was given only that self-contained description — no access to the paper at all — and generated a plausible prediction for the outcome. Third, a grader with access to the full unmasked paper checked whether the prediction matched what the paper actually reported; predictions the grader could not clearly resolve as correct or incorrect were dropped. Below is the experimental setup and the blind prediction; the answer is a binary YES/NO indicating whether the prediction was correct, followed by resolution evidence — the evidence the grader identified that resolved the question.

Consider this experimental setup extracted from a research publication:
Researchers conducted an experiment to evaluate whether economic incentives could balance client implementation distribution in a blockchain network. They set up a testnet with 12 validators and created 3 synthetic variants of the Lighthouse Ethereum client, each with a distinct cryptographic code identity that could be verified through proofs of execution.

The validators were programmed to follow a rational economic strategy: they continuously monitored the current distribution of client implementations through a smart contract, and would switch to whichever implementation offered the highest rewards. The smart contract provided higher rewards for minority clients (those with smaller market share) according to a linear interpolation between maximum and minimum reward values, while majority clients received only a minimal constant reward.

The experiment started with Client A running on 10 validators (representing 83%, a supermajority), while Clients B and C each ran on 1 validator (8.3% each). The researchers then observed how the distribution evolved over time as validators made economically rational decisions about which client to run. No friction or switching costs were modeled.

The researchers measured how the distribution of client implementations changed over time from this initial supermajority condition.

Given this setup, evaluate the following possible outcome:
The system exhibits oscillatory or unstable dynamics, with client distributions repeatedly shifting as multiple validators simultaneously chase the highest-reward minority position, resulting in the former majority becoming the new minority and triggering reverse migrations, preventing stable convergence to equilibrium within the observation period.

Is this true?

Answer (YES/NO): NO